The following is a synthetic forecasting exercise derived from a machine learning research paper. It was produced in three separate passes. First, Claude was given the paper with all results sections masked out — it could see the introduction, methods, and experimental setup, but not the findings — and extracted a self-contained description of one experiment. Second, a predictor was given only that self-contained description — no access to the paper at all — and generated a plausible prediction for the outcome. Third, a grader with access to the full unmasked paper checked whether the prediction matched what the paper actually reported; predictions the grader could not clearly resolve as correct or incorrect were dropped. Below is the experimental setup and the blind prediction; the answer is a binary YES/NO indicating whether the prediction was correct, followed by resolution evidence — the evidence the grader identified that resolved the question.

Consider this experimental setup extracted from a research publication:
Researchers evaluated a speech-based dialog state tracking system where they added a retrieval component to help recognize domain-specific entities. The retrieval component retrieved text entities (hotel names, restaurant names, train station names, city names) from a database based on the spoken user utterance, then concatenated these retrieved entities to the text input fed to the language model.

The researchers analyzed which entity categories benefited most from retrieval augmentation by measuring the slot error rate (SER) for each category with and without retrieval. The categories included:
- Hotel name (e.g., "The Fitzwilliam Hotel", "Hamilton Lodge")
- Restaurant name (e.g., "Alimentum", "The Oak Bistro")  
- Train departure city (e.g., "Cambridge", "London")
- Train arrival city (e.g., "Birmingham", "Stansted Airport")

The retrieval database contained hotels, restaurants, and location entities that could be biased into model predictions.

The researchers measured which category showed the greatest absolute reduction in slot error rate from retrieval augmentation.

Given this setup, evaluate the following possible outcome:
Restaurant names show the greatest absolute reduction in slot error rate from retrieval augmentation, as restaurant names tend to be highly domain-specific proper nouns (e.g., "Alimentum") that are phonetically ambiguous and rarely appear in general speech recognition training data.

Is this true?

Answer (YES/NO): NO